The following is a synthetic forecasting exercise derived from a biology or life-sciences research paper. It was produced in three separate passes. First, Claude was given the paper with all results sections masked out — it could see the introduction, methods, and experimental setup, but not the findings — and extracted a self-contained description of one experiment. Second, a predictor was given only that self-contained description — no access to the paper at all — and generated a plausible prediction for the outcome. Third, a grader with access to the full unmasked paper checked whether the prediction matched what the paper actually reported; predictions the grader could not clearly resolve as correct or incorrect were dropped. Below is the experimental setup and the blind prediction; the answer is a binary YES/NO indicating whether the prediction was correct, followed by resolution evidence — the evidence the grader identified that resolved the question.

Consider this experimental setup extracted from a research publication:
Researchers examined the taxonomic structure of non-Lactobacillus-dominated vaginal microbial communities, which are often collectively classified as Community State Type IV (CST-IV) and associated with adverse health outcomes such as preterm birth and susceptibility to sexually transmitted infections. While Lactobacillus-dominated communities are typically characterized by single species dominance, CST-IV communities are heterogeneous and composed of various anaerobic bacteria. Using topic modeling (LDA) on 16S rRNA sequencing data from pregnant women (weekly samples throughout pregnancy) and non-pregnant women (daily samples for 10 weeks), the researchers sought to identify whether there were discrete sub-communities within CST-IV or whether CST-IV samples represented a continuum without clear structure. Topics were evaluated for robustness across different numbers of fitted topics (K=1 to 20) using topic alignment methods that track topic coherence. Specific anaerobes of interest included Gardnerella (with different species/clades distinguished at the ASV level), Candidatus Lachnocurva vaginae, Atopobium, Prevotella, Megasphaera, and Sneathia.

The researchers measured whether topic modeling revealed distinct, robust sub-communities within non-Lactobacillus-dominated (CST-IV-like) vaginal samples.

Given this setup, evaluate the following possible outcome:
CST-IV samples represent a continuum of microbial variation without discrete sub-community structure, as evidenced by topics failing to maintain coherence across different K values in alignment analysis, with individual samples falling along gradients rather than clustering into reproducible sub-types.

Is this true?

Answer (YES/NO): NO